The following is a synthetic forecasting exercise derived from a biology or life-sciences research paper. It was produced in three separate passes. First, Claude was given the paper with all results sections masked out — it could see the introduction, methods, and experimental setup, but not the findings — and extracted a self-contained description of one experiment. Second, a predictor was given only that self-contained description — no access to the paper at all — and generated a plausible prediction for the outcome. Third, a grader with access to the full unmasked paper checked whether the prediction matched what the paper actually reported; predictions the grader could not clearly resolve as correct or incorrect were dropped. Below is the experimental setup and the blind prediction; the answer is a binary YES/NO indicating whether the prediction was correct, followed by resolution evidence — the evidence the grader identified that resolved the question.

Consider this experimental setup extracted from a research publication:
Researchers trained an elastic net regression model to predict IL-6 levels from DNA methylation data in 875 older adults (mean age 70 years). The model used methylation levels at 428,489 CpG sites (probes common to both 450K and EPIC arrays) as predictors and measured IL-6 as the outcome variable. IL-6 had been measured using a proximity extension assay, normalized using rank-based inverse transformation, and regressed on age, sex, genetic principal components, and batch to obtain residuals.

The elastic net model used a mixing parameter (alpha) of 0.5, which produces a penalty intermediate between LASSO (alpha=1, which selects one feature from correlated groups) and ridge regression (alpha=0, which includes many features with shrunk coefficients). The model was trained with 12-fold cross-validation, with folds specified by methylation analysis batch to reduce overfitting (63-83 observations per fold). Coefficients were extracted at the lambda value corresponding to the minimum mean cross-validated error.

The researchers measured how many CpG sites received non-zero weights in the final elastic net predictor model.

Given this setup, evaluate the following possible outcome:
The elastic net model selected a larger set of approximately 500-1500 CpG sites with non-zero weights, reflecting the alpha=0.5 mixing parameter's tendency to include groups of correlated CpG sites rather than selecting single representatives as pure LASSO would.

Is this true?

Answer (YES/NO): NO